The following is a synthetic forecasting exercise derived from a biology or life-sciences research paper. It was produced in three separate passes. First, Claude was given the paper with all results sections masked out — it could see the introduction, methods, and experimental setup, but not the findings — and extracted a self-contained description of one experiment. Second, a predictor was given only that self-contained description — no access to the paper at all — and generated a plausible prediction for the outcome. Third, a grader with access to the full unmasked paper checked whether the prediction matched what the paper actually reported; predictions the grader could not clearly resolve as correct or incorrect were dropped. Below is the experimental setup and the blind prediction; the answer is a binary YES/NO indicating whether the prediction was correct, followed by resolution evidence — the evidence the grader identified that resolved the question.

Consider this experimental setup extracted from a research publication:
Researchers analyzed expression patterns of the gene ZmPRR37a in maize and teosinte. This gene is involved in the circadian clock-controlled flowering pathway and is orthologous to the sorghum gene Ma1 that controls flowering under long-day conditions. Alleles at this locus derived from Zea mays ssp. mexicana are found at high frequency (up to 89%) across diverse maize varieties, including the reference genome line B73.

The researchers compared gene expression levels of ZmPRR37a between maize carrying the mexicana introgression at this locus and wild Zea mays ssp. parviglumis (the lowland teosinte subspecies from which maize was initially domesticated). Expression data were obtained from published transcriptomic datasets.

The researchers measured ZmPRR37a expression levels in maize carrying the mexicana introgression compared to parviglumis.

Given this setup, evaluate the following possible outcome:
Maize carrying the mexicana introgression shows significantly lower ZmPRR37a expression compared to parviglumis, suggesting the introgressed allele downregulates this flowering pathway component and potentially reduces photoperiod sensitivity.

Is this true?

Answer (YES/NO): YES